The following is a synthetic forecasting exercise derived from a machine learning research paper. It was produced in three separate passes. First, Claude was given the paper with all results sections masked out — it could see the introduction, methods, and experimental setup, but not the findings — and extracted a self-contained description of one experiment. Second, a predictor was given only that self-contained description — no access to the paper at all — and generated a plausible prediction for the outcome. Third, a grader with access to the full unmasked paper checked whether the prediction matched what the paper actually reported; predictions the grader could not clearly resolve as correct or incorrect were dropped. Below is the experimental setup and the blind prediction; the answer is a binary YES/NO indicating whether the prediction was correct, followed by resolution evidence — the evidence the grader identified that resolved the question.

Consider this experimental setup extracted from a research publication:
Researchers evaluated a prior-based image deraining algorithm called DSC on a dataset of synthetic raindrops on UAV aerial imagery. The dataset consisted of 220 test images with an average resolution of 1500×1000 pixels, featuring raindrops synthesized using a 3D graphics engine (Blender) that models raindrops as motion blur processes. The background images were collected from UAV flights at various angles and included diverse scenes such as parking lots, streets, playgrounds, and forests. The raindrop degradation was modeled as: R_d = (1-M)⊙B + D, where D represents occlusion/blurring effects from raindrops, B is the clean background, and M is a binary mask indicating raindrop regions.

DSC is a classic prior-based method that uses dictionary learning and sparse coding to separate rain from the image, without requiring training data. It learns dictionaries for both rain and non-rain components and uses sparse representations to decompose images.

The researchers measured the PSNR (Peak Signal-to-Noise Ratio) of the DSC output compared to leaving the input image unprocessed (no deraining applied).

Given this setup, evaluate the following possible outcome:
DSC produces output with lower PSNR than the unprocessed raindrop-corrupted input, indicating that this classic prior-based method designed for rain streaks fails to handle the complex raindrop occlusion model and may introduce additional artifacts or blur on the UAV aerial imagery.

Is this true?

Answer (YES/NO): YES